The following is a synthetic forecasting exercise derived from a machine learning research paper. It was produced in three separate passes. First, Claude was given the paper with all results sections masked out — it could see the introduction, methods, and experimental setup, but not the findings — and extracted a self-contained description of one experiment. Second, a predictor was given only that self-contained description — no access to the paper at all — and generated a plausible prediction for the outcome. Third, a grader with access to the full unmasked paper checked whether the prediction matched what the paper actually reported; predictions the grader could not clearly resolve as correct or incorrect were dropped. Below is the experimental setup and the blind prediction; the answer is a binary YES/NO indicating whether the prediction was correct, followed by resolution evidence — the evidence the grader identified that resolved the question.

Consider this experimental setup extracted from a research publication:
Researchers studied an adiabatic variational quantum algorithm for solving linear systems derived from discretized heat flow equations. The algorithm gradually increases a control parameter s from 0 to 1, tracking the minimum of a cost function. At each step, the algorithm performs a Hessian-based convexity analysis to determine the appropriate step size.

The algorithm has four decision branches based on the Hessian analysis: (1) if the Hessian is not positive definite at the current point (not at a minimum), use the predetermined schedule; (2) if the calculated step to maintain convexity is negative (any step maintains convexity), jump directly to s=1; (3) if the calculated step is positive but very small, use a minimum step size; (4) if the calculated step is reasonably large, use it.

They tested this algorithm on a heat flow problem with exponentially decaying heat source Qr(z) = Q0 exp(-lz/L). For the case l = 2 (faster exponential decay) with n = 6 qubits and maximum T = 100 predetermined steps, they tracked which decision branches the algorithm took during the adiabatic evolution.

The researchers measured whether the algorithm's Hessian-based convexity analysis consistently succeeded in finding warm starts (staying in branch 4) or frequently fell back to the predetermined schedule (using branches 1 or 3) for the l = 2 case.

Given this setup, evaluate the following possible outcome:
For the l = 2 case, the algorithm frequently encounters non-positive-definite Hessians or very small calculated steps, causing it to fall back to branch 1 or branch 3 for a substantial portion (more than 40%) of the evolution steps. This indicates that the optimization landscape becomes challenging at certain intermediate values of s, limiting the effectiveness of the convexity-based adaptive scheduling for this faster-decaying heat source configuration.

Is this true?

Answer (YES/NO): NO